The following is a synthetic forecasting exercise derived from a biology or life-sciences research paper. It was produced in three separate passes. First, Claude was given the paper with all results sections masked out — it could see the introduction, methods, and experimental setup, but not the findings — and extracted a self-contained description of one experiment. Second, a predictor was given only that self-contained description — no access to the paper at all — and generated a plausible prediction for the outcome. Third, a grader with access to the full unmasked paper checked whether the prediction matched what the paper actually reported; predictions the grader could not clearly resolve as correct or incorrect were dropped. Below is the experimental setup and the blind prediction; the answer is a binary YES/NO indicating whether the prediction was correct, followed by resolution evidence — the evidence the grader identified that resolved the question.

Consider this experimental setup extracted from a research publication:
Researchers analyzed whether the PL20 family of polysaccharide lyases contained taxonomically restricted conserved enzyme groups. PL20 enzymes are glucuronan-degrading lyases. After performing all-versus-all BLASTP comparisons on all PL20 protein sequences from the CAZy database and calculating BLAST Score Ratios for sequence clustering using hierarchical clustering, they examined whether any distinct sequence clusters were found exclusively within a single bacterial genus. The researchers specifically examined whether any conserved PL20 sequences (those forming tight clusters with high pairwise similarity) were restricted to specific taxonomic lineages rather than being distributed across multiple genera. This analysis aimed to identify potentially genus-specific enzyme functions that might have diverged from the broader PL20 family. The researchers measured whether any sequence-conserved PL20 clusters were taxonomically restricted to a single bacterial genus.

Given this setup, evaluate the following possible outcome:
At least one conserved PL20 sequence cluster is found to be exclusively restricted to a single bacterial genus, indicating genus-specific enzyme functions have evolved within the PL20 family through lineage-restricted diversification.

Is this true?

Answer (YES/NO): YES